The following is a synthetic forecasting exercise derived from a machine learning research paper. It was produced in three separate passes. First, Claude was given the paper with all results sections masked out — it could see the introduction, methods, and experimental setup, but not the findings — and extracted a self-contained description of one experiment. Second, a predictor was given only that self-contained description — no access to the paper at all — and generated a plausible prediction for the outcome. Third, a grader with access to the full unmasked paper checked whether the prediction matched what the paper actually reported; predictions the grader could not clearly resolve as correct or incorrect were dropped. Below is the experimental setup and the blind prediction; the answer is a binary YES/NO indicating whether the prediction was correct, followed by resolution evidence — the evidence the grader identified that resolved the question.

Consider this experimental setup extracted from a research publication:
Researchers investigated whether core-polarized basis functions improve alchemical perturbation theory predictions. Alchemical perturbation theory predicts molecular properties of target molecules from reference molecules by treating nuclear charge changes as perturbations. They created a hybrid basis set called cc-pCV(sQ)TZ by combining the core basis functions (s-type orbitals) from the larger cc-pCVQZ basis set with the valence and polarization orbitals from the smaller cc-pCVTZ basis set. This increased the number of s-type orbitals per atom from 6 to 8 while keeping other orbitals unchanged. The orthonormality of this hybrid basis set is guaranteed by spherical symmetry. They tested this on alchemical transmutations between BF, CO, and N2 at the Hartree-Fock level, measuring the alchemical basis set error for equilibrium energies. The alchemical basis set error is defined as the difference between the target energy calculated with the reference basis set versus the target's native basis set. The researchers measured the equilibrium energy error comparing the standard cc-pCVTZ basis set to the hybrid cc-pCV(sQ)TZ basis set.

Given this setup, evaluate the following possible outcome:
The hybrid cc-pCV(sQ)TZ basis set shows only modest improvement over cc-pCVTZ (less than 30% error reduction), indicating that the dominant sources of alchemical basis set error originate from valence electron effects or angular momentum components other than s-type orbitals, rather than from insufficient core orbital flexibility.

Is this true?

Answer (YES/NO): NO